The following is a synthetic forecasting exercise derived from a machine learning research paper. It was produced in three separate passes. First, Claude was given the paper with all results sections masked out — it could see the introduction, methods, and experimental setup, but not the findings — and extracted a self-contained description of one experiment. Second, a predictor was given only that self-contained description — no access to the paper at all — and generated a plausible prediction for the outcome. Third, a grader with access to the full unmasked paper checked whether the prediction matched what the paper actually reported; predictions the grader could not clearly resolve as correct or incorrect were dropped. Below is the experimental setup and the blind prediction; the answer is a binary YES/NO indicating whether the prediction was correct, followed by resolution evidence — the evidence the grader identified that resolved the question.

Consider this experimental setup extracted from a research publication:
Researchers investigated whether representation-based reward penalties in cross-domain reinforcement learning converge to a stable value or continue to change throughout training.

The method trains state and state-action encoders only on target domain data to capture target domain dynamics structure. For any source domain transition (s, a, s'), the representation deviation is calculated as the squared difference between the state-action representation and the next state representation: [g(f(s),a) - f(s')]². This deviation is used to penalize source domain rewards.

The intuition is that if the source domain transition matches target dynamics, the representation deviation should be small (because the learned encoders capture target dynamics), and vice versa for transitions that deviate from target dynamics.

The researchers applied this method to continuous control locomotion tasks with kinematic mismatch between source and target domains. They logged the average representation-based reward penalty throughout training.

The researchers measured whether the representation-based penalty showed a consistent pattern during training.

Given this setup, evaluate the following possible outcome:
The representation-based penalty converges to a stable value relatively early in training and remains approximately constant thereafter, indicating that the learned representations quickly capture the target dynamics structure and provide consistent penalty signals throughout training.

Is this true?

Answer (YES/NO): NO